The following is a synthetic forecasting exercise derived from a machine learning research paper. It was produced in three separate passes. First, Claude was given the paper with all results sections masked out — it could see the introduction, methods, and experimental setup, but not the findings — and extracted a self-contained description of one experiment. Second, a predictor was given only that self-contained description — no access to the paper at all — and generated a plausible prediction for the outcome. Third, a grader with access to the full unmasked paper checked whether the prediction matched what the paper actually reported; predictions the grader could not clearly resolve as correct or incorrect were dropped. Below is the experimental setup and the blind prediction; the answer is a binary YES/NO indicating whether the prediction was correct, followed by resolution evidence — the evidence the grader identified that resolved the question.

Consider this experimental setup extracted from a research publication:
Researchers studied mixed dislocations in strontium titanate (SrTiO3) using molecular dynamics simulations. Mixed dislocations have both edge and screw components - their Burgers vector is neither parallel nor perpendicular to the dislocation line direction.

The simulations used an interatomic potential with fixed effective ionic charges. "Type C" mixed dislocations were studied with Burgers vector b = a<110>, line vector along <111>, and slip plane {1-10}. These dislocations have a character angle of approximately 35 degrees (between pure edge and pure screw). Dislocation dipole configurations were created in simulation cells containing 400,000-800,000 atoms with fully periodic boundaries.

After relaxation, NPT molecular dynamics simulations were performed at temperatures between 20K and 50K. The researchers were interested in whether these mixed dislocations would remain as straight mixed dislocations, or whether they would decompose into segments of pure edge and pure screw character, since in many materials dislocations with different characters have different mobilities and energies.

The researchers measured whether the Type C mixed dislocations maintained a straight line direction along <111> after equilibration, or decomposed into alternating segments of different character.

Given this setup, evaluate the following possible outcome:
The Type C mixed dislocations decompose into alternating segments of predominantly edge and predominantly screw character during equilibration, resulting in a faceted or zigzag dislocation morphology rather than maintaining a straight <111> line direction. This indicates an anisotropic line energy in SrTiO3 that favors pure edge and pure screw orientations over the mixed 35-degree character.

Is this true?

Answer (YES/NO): NO